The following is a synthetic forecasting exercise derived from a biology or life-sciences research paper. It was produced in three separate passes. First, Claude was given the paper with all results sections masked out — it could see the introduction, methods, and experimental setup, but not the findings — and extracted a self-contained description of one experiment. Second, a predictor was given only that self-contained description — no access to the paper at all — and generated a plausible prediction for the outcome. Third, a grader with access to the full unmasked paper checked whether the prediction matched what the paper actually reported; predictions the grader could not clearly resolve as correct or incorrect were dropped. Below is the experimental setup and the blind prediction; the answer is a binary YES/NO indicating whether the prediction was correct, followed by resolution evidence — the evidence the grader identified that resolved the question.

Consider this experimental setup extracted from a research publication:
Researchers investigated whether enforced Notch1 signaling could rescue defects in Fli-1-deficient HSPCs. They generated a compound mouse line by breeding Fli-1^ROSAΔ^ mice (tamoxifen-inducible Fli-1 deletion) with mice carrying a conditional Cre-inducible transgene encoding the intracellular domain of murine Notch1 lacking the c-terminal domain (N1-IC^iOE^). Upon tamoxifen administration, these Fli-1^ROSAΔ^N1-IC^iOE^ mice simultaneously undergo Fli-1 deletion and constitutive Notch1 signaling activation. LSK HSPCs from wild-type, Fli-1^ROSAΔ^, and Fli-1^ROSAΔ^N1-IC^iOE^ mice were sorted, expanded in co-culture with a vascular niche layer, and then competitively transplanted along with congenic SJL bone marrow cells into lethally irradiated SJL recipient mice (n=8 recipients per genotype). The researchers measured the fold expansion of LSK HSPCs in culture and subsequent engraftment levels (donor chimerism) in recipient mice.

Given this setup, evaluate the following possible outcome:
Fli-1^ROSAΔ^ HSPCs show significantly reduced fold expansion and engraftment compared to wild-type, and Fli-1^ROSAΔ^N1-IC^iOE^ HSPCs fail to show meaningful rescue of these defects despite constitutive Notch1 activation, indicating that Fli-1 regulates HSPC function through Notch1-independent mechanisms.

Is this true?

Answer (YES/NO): NO